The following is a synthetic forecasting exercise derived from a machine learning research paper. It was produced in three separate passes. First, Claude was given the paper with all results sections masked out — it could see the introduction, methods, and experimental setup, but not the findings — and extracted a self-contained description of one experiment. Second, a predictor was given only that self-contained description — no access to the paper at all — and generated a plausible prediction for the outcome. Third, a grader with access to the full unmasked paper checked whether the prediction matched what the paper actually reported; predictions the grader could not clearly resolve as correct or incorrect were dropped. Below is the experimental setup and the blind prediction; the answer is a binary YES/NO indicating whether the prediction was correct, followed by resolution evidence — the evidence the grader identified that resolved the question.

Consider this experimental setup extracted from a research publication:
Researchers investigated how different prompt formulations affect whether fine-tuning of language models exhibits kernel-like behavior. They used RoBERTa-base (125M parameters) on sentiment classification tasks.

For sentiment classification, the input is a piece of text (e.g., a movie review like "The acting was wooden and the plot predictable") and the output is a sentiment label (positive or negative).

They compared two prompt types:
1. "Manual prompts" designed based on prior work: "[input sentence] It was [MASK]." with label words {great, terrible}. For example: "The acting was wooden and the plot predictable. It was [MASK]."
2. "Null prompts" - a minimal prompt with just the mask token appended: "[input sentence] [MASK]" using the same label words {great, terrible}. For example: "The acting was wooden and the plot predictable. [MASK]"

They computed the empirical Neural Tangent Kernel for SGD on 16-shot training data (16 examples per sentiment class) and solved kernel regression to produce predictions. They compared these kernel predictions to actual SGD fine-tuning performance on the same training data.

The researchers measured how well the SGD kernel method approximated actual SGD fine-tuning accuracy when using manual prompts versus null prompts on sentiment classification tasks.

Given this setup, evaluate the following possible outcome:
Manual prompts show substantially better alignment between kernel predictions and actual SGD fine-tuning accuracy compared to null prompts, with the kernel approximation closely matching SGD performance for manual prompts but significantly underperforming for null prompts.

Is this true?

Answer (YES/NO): YES